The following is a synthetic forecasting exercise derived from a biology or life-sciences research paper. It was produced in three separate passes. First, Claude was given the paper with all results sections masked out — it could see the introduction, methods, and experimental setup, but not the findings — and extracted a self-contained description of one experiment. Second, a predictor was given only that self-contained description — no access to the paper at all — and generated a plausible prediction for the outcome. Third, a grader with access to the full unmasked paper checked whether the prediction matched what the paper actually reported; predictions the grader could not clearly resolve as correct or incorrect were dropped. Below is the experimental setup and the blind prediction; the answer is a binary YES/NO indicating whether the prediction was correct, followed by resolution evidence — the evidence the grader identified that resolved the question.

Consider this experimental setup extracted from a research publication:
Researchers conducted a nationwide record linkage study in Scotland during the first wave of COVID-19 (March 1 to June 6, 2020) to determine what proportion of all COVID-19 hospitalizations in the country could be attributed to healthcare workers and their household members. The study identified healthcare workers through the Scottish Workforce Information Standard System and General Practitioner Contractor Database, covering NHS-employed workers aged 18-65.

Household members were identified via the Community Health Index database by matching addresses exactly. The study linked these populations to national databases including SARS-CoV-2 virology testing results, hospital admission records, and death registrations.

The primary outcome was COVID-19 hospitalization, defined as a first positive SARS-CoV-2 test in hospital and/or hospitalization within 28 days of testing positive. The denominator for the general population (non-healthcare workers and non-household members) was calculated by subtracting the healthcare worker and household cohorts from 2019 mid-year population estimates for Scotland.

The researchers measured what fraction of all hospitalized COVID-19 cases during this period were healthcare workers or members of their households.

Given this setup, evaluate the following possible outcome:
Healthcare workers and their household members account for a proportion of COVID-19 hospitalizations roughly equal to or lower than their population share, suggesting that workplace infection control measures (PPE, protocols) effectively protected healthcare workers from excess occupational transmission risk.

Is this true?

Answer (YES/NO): NO